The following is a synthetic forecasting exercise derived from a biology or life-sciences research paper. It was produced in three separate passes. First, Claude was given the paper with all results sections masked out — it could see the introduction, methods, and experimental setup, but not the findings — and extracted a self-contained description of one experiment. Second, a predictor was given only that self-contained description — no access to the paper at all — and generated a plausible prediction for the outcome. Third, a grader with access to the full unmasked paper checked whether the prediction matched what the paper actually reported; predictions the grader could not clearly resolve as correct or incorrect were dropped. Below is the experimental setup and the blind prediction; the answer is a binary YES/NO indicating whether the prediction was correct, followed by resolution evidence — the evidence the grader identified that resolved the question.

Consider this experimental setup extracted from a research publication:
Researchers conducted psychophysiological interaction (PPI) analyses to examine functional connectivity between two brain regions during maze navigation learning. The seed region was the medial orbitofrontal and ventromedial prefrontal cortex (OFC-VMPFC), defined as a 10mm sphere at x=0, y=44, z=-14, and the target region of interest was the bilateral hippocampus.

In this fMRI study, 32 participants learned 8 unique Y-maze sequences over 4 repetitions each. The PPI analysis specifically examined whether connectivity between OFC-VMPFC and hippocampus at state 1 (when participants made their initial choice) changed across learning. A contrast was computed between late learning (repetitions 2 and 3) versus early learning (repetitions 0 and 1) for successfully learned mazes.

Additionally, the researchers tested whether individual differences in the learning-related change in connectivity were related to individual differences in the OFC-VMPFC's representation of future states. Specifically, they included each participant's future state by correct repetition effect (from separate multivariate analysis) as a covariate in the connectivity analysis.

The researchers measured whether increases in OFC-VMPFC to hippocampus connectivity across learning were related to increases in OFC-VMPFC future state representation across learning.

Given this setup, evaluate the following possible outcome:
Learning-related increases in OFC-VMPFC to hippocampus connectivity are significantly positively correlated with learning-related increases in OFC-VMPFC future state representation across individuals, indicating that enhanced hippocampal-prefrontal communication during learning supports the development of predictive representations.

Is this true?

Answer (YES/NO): YES